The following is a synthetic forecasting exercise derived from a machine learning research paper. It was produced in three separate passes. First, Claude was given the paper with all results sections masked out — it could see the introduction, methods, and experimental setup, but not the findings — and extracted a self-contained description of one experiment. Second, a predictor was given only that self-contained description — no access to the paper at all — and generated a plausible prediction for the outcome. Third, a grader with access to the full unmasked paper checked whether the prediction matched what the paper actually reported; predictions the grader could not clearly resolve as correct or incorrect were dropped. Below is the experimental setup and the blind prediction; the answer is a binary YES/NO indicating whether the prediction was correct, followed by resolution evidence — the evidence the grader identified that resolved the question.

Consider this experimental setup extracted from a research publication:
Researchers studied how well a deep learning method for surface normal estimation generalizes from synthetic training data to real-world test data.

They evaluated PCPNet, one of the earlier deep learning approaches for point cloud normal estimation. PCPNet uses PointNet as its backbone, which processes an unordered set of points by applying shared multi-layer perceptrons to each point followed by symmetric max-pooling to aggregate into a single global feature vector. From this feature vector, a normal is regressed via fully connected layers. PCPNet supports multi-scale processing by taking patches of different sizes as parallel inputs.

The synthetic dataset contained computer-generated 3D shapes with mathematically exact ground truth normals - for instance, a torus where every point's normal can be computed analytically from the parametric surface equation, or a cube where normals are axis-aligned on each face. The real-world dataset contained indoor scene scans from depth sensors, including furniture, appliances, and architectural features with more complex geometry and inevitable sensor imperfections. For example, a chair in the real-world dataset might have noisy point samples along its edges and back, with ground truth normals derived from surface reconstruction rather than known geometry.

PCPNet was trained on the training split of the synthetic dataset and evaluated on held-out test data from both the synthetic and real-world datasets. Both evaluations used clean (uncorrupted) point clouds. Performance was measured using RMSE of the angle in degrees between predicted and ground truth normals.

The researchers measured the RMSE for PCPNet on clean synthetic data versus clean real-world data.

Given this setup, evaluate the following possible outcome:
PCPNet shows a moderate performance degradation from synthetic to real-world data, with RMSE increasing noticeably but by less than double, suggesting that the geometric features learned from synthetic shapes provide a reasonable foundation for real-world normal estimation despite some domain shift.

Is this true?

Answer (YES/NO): NO